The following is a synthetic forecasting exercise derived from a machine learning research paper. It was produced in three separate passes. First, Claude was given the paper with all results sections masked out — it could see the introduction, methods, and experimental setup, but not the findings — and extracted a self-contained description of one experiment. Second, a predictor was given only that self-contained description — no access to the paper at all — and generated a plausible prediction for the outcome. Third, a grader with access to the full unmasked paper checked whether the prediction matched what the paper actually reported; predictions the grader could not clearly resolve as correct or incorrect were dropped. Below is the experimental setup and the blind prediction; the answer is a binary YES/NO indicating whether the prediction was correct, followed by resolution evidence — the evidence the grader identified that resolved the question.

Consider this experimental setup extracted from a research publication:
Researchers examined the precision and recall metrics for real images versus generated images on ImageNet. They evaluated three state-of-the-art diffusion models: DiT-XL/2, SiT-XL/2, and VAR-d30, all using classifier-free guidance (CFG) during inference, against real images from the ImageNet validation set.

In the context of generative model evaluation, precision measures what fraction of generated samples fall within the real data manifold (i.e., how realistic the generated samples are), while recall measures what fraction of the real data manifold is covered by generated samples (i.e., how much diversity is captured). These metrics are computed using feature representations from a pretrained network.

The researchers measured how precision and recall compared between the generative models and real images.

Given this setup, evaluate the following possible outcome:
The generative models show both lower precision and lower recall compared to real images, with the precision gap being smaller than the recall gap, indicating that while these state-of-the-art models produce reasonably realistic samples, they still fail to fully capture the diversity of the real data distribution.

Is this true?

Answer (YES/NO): NO